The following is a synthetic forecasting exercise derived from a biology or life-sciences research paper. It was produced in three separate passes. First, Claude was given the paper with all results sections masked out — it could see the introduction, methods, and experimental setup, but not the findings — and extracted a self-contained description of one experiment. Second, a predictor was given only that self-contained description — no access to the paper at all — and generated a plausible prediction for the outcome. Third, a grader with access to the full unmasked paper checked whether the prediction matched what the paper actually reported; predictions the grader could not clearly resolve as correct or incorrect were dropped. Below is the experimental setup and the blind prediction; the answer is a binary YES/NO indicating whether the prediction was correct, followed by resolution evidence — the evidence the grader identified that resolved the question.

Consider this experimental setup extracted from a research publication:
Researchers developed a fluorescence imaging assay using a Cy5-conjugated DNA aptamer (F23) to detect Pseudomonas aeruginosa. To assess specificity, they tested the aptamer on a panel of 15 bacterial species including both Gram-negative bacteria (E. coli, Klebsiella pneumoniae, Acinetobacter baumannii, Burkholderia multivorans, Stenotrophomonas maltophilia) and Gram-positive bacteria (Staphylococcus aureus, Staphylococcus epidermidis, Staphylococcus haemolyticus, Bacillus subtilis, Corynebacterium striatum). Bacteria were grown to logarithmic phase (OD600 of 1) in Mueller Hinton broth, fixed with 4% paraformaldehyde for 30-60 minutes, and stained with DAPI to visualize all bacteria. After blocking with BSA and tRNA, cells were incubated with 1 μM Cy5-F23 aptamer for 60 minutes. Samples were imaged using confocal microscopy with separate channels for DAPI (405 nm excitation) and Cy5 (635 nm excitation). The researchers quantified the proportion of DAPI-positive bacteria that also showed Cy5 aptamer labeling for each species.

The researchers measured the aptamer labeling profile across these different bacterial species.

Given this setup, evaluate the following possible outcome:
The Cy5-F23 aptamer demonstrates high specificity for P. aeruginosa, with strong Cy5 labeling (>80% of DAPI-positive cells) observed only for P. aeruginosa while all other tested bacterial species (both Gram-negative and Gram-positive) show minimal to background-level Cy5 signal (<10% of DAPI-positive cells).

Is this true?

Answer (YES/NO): NO